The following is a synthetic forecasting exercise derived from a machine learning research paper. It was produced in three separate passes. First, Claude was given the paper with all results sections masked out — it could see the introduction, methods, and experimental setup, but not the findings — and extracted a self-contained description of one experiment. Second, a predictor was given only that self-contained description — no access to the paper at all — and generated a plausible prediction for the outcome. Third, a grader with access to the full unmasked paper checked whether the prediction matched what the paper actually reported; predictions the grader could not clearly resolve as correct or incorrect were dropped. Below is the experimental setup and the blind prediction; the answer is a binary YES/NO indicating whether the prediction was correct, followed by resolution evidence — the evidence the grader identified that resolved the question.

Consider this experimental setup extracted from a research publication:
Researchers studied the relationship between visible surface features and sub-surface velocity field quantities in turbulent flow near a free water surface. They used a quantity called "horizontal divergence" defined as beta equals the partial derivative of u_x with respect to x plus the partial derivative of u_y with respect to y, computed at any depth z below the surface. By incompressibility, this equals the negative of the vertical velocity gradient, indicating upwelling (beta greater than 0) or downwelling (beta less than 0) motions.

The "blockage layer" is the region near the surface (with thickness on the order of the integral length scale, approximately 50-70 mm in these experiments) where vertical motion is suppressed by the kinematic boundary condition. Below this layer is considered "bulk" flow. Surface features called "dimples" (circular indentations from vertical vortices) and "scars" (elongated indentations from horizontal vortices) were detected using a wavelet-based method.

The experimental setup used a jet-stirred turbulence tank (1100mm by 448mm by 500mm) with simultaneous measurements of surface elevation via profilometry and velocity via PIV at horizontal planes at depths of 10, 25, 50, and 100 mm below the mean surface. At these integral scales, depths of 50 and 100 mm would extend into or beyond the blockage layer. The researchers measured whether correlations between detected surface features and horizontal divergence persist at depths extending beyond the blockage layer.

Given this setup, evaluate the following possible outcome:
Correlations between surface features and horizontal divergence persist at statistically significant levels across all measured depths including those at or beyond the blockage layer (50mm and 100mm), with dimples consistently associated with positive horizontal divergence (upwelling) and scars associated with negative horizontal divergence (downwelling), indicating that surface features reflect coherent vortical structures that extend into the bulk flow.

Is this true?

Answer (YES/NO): NO